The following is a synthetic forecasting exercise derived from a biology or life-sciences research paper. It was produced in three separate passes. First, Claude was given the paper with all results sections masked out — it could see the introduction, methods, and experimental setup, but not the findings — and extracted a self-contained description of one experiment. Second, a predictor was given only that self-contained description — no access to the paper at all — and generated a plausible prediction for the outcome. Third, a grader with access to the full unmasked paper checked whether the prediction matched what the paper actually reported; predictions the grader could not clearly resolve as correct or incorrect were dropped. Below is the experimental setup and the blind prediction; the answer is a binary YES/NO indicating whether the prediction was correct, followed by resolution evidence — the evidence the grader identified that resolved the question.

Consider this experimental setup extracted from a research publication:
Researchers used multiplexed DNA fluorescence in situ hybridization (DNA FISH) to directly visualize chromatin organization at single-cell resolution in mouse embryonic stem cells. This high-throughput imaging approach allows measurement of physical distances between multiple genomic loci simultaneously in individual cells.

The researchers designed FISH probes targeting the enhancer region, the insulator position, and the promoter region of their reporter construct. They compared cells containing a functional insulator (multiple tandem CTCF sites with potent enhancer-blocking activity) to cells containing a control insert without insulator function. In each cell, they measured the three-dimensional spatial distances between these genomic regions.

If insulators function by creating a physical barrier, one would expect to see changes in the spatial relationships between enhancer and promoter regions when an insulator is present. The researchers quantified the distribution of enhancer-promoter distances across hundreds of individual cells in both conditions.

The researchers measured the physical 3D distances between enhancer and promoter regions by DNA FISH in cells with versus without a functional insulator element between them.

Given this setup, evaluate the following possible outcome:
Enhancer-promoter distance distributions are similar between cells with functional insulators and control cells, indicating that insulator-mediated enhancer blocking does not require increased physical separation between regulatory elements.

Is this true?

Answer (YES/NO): NO